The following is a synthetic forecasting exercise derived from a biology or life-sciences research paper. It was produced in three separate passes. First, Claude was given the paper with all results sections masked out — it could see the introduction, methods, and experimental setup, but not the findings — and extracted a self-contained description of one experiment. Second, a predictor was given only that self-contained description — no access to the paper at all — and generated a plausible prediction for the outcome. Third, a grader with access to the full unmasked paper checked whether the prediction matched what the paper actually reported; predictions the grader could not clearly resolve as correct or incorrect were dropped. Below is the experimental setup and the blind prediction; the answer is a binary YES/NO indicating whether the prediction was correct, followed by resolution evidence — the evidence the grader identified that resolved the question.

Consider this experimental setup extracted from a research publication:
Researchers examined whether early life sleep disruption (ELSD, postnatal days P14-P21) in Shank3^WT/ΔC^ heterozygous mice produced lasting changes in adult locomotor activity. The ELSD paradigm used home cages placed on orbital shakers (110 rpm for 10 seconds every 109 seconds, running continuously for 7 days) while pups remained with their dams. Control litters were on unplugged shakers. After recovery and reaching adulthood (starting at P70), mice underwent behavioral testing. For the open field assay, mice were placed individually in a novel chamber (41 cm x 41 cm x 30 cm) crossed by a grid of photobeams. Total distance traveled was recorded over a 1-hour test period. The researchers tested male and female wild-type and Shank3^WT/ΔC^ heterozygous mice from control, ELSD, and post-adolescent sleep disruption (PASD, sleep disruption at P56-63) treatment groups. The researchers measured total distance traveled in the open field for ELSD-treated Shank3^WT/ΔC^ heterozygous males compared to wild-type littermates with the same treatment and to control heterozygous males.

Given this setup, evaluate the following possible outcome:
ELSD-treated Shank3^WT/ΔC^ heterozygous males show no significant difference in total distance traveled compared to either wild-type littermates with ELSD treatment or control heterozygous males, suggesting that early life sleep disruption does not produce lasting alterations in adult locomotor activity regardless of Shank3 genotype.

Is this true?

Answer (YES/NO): NO